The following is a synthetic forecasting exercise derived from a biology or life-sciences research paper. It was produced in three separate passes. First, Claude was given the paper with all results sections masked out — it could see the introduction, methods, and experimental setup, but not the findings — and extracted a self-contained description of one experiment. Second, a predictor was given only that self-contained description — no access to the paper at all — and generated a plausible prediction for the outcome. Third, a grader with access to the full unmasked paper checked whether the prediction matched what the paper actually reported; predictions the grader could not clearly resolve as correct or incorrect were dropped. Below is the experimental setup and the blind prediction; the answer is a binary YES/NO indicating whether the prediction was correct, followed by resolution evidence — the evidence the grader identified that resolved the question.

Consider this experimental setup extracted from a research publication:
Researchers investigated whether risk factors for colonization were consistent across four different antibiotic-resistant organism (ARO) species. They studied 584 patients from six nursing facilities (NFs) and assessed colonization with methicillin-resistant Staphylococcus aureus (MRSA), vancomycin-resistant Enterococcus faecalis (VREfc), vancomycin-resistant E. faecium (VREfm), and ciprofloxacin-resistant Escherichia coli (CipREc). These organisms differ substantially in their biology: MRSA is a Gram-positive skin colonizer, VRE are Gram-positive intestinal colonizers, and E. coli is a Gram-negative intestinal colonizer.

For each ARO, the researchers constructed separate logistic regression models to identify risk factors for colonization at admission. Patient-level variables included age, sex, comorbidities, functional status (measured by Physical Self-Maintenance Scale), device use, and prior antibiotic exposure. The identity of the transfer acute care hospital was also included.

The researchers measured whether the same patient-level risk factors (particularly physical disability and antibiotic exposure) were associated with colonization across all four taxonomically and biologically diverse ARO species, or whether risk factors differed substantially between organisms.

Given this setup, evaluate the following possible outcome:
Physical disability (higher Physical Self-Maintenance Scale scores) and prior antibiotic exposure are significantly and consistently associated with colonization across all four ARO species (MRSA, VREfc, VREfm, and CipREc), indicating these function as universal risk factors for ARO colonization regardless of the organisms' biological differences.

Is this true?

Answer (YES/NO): NO